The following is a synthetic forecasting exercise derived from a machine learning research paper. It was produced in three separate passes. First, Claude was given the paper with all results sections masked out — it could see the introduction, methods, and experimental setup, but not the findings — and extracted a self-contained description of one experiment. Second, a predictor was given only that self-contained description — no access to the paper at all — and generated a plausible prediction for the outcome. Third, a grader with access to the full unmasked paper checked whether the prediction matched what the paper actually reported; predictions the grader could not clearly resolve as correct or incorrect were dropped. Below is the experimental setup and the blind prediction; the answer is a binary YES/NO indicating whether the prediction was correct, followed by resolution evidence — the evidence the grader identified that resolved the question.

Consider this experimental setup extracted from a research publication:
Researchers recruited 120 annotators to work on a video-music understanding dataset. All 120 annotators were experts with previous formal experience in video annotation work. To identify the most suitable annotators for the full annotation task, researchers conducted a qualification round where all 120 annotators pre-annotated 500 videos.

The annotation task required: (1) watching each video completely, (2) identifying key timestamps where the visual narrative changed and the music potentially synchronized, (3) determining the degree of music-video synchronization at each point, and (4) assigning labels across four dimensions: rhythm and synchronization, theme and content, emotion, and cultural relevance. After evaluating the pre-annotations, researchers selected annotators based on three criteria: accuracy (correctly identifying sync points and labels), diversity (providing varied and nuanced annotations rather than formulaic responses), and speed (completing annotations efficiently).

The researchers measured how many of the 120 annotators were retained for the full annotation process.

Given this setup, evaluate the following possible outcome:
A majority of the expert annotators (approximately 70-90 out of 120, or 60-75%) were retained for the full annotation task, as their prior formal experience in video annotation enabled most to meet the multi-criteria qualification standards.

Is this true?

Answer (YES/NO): NO